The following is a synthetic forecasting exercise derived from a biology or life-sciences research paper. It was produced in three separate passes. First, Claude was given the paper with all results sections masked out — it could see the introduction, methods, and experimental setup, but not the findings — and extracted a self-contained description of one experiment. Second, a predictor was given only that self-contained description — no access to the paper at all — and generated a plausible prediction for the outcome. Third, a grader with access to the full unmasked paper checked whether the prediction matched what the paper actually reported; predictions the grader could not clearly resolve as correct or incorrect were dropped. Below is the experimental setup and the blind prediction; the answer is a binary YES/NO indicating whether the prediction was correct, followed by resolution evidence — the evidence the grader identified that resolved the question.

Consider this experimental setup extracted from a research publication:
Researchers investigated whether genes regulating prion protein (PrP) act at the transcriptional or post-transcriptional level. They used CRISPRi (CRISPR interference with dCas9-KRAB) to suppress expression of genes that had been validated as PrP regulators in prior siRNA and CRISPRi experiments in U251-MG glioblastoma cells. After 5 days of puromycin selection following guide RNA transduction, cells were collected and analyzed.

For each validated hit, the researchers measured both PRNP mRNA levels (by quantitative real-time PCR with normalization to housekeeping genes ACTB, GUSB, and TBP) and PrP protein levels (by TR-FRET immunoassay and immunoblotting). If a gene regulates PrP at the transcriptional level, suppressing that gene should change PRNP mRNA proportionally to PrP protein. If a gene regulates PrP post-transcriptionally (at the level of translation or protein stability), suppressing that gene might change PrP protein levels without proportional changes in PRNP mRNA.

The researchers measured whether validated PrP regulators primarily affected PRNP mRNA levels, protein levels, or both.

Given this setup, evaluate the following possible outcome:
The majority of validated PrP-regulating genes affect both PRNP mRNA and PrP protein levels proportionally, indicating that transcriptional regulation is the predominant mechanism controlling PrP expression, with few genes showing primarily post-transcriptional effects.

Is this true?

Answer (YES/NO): NO